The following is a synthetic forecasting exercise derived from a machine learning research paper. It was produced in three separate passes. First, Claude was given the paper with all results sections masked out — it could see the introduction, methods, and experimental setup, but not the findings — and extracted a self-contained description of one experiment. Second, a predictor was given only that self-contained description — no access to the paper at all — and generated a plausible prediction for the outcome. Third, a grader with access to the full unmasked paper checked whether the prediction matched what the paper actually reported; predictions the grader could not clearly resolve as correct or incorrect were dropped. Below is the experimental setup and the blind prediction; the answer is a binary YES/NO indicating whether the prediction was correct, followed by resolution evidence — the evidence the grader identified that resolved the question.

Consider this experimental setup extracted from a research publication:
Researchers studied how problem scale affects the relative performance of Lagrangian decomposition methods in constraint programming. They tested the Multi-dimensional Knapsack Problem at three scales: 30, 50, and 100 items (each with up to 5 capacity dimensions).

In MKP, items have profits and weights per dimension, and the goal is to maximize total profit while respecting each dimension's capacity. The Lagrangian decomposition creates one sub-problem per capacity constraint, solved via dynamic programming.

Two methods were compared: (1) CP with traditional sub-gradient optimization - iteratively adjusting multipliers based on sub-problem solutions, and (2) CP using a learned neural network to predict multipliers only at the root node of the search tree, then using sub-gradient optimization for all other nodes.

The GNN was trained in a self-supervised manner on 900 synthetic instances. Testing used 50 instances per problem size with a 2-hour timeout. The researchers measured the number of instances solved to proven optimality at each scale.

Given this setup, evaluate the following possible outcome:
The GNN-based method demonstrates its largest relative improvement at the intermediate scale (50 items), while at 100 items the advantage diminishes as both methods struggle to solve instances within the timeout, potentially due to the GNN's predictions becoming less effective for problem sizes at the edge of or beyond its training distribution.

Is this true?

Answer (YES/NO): NO